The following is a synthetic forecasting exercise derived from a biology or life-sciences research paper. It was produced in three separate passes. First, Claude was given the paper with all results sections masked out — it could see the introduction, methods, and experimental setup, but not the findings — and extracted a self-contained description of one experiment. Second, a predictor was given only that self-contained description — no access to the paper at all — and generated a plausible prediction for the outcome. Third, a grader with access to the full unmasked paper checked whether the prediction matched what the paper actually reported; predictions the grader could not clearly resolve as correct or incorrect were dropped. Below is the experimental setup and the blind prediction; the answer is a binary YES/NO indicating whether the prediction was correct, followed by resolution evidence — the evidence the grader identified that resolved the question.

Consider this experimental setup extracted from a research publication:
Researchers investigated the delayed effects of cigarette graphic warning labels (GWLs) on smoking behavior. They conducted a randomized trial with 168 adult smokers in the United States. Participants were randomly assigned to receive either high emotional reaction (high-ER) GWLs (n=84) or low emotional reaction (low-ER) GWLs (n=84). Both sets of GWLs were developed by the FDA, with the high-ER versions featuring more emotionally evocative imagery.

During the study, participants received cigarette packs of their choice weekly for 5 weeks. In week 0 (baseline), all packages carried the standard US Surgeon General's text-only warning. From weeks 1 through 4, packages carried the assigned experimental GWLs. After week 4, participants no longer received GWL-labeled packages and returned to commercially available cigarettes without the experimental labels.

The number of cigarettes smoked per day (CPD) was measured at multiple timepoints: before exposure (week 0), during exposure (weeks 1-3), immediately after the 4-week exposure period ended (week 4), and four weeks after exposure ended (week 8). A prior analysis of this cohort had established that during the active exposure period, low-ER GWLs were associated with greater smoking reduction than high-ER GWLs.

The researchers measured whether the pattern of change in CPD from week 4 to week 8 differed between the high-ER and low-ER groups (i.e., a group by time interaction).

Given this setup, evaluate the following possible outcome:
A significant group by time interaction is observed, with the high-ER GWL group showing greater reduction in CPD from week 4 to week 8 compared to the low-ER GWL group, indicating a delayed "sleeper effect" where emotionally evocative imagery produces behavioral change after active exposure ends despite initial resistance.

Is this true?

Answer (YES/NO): NO